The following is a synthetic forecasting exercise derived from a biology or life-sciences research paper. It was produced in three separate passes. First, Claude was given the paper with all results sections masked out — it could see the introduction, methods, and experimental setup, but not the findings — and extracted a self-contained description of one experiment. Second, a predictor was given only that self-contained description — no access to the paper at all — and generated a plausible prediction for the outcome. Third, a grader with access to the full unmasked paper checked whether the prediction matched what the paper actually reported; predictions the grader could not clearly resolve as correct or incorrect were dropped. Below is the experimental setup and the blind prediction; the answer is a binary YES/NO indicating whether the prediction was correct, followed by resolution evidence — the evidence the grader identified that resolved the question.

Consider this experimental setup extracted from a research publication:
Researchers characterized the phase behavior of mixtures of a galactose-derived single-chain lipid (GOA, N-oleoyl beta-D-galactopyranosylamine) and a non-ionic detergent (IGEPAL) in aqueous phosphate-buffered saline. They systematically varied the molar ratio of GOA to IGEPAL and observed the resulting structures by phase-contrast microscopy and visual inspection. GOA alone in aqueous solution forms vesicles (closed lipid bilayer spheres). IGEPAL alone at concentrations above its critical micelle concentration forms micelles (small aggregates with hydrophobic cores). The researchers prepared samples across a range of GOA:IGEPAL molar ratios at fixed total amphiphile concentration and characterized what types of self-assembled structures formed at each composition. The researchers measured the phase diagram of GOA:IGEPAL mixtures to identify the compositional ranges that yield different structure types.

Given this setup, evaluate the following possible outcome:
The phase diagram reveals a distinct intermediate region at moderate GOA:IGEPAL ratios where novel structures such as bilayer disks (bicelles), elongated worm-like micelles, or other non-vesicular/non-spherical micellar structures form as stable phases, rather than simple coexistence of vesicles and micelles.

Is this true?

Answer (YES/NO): NO